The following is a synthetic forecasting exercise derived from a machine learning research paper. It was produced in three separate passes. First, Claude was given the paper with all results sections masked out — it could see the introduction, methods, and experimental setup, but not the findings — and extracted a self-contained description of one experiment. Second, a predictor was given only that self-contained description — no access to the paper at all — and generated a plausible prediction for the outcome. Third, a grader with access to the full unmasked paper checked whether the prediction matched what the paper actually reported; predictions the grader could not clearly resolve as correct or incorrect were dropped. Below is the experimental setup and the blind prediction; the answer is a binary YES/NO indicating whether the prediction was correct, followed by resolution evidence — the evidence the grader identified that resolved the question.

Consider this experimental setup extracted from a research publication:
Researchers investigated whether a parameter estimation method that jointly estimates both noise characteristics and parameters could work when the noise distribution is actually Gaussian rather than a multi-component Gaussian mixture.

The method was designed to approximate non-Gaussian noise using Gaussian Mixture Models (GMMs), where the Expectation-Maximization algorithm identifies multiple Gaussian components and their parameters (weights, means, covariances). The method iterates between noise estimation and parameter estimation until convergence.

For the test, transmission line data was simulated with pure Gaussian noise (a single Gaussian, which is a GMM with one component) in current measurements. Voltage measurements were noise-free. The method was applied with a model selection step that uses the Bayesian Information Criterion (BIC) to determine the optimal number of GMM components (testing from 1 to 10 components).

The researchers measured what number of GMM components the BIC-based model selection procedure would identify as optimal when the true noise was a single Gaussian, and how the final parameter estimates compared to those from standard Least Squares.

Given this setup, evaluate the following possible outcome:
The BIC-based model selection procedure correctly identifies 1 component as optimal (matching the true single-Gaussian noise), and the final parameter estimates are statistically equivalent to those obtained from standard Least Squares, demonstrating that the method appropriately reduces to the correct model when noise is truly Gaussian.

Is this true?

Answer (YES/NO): NO